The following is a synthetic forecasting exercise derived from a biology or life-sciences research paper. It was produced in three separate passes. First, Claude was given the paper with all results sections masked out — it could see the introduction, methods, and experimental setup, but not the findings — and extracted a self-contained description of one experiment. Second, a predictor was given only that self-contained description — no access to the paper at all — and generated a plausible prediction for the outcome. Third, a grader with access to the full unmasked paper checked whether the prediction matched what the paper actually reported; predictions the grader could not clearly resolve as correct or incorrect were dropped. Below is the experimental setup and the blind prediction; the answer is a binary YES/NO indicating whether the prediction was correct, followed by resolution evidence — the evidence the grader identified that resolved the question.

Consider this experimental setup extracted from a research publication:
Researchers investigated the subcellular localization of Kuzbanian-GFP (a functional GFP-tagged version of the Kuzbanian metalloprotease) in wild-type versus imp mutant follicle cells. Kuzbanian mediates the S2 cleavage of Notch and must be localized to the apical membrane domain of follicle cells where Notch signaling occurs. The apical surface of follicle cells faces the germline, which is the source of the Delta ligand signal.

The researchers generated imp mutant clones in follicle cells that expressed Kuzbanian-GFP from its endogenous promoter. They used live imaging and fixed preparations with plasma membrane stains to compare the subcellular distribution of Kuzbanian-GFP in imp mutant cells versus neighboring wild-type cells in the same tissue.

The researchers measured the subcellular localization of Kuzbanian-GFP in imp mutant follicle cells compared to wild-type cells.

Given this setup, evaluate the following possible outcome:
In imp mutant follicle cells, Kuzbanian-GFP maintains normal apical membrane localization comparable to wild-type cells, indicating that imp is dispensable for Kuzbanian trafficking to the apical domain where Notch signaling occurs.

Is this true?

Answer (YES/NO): NO